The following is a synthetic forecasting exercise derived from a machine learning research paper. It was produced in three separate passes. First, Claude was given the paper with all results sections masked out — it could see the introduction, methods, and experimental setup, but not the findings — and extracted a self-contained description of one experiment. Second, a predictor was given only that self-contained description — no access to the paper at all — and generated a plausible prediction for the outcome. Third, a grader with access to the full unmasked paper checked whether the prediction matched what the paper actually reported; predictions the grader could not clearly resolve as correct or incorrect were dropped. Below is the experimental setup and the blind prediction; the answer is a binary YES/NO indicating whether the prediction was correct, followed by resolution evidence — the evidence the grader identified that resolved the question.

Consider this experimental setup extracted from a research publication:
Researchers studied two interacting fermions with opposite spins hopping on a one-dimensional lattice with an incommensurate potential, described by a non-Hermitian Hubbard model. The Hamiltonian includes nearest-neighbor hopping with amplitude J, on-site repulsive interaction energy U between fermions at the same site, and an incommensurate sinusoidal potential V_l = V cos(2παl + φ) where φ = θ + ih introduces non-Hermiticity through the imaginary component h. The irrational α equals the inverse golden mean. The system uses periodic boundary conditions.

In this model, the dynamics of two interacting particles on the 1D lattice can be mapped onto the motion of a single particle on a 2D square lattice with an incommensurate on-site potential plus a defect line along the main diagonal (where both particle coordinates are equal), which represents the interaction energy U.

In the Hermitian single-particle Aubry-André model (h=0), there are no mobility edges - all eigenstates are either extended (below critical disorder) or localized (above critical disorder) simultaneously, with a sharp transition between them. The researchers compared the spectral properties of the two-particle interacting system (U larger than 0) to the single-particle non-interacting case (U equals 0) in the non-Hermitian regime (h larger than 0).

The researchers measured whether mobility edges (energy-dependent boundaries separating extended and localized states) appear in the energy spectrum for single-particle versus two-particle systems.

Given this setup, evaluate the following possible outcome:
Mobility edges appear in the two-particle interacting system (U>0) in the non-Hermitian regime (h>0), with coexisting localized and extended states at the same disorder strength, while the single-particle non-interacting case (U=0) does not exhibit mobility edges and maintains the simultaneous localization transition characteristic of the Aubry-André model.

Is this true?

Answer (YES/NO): YES